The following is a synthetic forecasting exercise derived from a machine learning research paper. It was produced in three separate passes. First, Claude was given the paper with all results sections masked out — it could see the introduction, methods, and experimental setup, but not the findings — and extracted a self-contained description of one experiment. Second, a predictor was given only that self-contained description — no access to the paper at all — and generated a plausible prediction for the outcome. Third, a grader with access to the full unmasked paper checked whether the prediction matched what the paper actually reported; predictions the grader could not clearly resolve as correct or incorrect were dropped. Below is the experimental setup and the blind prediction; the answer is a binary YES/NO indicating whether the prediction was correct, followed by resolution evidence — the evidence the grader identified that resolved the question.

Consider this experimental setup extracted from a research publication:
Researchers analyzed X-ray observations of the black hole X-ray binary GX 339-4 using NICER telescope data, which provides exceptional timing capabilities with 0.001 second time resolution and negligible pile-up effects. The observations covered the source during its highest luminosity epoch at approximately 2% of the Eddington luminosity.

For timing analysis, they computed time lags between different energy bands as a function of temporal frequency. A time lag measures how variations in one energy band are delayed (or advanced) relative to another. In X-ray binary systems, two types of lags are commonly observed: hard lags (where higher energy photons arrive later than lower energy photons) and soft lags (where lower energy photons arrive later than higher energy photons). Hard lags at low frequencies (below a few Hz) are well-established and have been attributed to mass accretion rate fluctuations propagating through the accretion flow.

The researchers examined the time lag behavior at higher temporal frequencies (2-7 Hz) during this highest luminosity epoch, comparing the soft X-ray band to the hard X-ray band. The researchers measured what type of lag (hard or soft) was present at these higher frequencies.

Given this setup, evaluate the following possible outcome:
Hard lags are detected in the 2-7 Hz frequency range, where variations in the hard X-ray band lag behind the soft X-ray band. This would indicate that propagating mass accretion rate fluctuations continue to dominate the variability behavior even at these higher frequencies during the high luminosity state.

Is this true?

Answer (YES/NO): NO